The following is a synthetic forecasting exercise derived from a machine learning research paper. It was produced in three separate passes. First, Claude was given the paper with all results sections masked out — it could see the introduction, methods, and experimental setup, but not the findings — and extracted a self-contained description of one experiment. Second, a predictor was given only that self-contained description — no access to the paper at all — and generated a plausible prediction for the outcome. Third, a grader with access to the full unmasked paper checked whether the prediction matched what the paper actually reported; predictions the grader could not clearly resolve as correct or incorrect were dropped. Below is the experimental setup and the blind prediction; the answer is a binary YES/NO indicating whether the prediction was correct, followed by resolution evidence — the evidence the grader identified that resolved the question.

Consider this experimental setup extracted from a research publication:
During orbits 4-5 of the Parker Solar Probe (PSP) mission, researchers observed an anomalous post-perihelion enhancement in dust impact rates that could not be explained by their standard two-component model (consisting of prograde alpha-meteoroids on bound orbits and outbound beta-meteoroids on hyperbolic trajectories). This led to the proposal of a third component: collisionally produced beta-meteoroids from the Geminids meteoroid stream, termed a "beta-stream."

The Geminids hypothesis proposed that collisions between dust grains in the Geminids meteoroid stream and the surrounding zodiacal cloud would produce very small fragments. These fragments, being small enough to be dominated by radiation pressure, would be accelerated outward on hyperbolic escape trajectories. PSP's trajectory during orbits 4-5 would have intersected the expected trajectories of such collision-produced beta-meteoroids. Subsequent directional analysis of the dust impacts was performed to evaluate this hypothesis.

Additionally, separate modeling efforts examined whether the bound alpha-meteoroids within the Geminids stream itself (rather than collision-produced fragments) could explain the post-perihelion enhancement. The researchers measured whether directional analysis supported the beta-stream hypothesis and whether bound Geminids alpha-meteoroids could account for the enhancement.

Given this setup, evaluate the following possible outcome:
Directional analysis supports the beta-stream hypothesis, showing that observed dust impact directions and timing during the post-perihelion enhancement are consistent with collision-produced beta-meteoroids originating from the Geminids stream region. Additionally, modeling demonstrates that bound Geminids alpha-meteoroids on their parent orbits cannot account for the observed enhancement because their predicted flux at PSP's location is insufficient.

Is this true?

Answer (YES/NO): YES